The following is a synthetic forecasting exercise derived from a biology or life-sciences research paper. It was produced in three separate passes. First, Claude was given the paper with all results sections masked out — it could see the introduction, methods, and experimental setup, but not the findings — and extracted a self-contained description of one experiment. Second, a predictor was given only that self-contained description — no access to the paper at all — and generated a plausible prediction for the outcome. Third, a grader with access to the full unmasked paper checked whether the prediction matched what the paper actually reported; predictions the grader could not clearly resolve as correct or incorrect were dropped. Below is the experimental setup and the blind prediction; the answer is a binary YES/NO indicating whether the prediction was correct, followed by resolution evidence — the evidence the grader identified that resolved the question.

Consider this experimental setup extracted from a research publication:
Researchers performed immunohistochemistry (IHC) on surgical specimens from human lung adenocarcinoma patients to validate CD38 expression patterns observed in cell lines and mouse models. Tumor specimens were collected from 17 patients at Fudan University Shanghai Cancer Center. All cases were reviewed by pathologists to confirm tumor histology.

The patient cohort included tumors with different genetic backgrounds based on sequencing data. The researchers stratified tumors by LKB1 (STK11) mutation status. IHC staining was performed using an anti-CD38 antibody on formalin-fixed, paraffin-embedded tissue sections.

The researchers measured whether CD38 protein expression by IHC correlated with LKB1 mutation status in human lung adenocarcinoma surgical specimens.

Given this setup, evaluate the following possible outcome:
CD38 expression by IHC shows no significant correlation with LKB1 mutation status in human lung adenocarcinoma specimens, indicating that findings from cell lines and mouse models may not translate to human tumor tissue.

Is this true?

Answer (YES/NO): NO